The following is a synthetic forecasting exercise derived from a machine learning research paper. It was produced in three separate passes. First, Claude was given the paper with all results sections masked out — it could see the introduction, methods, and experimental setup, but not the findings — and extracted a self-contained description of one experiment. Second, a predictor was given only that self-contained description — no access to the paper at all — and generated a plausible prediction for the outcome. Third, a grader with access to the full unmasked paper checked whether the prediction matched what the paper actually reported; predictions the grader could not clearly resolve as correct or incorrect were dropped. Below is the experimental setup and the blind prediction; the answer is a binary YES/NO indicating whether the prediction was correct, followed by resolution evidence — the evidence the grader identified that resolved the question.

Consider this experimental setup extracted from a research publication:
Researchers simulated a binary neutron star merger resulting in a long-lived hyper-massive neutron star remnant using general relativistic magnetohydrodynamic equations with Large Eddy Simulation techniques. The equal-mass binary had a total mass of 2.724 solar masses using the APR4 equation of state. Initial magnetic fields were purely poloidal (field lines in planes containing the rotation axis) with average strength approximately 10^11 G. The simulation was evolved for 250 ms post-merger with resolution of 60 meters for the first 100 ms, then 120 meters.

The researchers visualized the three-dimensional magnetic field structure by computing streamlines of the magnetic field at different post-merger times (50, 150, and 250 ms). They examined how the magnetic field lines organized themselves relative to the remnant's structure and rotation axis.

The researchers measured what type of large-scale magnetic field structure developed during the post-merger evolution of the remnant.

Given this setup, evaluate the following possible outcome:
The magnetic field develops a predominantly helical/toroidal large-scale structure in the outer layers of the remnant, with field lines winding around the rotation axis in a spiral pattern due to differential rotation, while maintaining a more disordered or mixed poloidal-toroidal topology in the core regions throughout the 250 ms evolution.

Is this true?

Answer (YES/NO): NO